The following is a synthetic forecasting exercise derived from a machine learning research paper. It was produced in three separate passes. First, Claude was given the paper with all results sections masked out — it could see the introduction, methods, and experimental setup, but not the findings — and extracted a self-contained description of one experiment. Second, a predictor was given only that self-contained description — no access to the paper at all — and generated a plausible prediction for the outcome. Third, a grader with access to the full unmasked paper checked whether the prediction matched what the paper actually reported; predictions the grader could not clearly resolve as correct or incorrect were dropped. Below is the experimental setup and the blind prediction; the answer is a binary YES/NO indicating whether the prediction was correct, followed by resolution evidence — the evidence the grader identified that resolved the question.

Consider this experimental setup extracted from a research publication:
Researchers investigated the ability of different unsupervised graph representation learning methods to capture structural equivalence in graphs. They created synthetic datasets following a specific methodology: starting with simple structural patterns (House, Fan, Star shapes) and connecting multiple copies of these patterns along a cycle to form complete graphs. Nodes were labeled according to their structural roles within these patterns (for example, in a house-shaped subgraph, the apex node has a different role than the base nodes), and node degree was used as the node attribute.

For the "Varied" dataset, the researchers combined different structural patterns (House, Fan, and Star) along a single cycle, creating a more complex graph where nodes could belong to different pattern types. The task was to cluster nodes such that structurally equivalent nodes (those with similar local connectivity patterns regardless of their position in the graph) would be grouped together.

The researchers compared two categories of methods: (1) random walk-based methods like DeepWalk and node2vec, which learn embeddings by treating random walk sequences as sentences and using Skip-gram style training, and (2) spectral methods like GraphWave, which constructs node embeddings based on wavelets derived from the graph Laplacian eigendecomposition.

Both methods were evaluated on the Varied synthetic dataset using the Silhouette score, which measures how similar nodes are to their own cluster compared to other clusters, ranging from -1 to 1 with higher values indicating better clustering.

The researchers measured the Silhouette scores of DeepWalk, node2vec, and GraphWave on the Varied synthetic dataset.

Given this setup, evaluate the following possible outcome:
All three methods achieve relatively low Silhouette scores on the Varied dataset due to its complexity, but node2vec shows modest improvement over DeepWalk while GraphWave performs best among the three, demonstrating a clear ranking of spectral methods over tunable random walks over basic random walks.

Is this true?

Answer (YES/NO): NO